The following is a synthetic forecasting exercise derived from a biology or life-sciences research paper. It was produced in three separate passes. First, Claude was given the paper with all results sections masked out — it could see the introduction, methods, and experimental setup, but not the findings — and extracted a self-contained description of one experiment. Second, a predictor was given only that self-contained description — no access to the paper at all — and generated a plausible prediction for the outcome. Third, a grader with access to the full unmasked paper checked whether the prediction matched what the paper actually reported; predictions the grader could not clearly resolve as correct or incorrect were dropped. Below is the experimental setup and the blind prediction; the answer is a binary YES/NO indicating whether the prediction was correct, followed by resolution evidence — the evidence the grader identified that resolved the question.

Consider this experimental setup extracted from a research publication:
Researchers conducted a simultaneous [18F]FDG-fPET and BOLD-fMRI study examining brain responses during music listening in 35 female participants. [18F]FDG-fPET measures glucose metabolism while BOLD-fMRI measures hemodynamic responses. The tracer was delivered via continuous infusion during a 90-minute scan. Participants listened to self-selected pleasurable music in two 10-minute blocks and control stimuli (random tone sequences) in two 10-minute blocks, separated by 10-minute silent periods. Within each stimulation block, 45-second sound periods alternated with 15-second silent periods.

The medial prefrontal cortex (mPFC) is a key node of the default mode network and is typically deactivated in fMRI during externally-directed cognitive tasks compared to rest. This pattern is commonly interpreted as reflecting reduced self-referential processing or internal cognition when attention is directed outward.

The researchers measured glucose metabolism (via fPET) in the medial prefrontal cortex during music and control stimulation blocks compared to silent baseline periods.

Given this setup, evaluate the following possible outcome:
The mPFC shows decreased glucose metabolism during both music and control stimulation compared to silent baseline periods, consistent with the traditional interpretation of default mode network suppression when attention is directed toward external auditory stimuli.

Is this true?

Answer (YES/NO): NO